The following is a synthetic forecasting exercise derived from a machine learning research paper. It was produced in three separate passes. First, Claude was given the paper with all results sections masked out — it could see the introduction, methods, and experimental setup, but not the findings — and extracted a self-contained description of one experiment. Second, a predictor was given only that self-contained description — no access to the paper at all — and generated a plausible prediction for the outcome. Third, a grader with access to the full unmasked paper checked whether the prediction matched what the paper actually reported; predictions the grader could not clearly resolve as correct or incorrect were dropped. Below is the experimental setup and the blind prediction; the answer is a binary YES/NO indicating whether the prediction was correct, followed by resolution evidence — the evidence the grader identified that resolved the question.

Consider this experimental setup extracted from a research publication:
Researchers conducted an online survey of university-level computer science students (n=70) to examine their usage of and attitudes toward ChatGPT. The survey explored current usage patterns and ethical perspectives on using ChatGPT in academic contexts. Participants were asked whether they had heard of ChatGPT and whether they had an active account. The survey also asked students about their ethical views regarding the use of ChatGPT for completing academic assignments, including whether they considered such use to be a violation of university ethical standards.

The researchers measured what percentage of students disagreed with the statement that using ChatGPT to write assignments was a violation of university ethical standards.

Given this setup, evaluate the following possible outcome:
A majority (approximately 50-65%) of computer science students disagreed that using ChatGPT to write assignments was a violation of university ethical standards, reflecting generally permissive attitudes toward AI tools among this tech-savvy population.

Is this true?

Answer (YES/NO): NO